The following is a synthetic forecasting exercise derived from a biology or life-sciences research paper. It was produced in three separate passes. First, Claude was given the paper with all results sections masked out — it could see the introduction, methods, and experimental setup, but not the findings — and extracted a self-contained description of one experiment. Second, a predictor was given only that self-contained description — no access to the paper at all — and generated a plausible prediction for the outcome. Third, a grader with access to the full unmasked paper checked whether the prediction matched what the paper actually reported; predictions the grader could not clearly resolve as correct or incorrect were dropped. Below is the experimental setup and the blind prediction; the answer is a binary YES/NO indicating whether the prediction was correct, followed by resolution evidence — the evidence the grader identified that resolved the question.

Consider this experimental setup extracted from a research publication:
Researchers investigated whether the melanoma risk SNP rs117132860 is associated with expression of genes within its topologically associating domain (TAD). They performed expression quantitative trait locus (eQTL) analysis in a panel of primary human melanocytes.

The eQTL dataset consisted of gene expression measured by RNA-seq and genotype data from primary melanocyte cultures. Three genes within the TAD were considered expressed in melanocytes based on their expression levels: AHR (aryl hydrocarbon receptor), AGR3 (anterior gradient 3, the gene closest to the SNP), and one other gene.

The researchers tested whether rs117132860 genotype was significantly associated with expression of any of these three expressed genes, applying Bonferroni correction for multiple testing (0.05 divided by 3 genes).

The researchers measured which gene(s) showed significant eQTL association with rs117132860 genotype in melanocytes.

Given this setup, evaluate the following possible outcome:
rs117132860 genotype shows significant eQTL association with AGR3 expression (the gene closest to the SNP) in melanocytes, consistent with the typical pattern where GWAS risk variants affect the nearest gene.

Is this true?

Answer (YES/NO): NO